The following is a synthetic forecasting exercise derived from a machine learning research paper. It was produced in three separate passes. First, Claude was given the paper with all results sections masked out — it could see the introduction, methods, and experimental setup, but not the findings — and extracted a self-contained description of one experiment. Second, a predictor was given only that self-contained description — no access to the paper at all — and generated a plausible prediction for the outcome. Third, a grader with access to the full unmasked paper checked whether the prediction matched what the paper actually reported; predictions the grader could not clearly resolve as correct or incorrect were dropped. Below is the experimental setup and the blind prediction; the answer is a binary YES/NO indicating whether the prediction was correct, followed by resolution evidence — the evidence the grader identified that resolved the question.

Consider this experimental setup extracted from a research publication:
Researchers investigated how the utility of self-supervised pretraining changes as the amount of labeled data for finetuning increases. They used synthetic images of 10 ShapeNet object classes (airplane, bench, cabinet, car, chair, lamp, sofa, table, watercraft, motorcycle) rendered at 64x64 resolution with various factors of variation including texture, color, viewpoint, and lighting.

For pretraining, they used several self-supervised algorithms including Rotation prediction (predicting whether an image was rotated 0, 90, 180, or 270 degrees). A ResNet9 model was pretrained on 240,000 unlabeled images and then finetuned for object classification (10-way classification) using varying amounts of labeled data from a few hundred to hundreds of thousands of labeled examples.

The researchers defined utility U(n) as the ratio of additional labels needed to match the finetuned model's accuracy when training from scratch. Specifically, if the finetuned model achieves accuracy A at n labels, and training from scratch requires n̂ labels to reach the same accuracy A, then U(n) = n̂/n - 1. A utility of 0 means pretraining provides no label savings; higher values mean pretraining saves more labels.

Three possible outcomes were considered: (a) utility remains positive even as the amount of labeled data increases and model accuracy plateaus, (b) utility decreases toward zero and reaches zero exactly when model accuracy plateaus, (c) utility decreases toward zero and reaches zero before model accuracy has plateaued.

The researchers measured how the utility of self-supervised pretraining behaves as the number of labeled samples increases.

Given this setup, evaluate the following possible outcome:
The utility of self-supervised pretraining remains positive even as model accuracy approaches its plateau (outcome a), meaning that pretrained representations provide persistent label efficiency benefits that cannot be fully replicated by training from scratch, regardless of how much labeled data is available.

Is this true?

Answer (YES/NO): NO